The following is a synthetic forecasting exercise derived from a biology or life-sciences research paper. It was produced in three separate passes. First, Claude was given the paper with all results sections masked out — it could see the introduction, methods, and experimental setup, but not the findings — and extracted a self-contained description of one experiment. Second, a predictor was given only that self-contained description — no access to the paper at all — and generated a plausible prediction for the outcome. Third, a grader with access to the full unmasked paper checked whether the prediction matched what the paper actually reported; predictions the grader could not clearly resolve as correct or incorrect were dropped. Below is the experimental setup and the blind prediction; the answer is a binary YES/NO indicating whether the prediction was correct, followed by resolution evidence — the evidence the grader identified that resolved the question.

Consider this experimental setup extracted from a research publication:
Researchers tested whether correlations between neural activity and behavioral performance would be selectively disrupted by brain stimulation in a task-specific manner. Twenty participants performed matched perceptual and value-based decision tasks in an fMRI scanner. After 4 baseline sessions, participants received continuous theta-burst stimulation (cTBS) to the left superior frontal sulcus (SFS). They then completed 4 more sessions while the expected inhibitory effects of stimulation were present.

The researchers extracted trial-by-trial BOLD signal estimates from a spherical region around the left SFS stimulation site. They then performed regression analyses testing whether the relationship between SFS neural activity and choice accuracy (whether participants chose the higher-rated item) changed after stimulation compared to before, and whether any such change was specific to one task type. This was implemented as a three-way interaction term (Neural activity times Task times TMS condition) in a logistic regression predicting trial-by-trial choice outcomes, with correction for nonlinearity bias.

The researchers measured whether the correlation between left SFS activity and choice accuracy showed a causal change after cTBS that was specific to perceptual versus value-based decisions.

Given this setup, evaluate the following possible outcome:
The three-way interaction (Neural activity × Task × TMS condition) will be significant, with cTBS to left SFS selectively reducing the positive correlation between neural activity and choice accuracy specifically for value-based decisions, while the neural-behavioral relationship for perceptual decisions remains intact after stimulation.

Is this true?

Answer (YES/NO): NO